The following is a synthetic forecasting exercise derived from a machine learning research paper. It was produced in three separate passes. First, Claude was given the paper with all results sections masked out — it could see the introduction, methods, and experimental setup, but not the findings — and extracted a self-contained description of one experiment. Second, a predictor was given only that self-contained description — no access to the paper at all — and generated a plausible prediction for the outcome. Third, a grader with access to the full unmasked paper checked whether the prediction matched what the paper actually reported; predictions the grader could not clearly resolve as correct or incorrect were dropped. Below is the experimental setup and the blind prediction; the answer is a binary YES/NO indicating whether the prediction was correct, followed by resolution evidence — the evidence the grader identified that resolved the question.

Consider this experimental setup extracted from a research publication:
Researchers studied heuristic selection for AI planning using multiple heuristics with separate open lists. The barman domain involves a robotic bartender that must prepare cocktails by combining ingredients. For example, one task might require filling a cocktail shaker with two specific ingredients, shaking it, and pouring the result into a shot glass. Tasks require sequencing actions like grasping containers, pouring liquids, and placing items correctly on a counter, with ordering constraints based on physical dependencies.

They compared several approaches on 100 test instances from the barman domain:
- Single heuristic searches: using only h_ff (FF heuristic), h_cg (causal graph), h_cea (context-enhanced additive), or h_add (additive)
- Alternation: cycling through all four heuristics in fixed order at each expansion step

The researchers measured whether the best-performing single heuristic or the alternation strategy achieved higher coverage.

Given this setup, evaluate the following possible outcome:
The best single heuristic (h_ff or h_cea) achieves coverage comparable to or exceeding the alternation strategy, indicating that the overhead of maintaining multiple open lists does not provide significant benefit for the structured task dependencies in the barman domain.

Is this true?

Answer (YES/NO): NO